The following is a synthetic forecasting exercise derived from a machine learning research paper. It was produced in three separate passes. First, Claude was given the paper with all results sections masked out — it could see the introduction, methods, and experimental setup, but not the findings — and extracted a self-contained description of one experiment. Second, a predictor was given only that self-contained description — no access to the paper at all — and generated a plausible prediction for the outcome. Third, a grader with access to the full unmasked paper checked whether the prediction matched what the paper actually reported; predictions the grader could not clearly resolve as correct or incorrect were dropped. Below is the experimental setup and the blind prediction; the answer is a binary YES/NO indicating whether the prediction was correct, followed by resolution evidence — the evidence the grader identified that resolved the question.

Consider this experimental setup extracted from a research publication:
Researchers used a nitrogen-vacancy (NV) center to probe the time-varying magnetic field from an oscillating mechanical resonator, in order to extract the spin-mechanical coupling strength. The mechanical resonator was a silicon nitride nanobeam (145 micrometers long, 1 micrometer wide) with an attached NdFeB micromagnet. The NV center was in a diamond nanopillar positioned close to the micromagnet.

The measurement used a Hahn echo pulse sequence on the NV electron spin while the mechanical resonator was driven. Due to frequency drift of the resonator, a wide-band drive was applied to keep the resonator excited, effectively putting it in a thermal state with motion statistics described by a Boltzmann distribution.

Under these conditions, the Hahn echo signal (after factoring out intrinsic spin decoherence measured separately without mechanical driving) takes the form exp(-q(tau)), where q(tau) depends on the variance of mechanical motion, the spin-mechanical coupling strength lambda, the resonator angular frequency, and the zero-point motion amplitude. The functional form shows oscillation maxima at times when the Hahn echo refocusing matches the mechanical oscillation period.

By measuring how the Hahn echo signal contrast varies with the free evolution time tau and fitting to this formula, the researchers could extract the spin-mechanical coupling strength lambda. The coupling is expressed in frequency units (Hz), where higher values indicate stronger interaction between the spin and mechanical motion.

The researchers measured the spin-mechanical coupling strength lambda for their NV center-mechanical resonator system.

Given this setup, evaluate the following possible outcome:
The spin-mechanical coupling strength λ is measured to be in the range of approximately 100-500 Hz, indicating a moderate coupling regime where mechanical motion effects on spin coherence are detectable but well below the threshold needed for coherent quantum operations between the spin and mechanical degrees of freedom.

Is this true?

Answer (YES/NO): NO